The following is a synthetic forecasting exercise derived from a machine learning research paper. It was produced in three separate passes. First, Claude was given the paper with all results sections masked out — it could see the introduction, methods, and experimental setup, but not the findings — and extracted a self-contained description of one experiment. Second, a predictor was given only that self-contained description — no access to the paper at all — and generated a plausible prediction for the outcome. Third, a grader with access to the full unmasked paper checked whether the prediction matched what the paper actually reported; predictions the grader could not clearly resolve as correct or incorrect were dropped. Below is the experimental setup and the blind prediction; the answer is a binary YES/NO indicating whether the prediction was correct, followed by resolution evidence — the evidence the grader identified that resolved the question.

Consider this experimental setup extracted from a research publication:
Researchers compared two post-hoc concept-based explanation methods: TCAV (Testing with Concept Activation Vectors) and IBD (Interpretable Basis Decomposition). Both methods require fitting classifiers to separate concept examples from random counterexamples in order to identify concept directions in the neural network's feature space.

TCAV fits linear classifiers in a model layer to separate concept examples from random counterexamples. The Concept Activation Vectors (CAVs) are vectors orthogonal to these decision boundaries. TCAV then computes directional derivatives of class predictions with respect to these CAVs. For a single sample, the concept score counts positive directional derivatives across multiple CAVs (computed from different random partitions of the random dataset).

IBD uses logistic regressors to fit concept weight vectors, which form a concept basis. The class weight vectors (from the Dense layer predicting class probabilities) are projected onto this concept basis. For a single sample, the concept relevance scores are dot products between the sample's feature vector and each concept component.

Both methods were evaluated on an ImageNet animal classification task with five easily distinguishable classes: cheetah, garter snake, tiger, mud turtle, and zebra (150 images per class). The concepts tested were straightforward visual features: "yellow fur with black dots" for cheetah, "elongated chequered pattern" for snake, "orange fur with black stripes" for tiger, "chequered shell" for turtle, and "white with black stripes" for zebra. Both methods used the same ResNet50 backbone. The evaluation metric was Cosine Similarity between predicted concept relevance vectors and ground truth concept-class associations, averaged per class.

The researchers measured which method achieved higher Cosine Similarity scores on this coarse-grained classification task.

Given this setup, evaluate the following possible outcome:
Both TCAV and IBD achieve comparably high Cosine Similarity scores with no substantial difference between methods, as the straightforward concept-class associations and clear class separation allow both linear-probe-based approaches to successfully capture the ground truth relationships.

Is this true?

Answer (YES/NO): NO